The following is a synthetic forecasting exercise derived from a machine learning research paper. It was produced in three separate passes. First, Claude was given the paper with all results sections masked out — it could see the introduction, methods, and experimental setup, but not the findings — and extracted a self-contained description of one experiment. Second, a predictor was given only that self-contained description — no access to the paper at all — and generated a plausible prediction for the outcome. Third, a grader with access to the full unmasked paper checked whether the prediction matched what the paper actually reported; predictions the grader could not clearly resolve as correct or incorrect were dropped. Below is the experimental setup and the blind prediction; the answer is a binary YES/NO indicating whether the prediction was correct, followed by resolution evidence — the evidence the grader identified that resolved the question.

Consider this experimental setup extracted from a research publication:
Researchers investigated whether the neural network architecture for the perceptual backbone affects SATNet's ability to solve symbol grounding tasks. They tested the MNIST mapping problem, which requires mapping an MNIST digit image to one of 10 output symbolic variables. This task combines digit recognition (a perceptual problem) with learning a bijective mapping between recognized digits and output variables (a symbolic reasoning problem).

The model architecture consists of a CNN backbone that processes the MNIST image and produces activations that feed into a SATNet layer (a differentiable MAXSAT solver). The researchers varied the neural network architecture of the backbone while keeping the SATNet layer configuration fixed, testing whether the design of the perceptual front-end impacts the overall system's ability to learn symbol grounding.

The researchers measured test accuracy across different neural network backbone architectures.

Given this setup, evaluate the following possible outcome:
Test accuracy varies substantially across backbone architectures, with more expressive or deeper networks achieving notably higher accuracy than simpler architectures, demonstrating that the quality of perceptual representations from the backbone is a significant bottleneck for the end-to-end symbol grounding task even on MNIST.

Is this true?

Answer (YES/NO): NO